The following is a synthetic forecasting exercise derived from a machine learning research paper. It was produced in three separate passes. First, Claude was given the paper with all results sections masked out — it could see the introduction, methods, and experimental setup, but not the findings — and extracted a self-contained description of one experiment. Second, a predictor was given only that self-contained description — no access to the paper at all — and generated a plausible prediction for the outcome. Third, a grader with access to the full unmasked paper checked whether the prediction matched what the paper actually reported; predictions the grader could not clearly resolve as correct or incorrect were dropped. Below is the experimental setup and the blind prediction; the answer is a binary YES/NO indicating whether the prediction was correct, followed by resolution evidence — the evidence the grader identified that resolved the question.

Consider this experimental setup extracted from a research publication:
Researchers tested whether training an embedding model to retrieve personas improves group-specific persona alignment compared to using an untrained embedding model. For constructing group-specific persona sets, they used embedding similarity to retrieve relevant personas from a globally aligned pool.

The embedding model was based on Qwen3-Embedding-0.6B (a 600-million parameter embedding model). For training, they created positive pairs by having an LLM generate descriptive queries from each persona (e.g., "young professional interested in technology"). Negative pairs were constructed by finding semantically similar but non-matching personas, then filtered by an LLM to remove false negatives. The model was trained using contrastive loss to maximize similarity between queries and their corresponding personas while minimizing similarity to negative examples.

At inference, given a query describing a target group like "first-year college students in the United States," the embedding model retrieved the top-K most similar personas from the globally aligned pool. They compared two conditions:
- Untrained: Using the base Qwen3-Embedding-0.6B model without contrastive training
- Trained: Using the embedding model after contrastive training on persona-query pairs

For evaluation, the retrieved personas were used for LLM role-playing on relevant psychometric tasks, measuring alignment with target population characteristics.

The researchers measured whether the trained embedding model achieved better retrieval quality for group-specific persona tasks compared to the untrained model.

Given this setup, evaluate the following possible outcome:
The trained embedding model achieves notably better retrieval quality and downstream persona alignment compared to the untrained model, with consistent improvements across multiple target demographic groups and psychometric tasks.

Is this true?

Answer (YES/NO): YES